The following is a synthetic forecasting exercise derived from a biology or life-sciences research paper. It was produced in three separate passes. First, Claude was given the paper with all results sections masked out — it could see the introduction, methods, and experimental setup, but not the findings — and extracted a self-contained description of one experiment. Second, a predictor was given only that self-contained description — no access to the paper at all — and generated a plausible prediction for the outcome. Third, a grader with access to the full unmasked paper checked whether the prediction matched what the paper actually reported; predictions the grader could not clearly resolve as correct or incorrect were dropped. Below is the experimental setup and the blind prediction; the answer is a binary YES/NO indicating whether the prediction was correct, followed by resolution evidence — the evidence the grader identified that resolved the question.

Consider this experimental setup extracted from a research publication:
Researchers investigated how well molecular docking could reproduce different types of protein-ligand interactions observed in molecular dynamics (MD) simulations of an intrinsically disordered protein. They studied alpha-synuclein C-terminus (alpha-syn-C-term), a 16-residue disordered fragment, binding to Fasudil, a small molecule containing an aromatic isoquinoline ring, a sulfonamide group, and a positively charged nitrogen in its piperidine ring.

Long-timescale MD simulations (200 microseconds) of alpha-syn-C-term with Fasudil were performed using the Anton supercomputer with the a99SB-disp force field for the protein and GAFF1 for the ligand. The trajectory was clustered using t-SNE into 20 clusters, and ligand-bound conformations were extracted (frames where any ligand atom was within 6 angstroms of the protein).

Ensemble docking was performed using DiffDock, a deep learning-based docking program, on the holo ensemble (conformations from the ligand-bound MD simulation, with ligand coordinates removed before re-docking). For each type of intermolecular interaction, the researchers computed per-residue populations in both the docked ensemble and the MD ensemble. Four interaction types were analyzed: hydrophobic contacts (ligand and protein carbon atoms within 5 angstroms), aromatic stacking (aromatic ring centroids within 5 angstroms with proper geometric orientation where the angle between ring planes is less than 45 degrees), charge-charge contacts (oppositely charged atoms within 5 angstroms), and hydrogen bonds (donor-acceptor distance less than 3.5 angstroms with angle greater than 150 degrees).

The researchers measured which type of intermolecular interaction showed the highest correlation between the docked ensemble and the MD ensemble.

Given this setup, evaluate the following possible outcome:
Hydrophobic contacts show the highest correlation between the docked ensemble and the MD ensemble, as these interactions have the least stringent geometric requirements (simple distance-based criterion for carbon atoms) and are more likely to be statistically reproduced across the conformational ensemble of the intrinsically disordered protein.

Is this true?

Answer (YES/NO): NO